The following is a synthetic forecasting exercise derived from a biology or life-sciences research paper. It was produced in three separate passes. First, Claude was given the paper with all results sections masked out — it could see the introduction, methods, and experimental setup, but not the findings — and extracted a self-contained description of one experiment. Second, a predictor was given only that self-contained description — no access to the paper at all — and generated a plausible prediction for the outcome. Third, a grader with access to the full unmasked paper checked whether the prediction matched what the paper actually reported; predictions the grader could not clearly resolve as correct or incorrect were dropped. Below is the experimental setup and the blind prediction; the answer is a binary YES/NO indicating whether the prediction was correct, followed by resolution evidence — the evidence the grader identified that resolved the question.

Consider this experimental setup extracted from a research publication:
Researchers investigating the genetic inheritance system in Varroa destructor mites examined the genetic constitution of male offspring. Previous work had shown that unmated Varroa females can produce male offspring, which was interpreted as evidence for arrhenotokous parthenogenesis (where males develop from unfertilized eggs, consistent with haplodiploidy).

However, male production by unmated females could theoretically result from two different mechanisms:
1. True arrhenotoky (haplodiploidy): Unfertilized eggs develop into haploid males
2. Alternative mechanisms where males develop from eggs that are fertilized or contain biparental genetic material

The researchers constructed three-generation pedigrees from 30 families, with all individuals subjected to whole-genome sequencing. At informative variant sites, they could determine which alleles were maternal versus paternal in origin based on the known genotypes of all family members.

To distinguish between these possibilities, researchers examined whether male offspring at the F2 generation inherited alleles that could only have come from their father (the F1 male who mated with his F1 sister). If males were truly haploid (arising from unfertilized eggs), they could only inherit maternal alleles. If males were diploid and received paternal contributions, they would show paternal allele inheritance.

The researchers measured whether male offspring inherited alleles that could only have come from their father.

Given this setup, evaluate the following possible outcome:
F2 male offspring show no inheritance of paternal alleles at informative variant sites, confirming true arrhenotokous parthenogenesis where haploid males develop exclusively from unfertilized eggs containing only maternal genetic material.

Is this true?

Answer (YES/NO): NO